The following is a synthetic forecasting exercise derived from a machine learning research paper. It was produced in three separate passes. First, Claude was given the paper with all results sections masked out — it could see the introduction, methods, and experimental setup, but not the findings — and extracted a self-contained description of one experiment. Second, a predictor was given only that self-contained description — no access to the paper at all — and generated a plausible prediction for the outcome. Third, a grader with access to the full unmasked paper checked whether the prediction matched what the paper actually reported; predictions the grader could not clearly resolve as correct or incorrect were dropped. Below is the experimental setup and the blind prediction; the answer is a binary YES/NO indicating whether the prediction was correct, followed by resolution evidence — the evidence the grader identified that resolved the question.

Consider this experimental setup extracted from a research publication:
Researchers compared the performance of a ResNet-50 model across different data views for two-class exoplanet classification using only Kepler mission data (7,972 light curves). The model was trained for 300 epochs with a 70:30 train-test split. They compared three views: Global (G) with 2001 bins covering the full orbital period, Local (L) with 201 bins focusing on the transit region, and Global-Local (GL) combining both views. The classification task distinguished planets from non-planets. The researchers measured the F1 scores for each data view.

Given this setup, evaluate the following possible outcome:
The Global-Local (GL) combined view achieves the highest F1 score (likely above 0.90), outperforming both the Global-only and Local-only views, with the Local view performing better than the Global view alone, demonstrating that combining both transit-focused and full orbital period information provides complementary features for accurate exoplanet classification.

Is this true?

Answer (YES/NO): NO